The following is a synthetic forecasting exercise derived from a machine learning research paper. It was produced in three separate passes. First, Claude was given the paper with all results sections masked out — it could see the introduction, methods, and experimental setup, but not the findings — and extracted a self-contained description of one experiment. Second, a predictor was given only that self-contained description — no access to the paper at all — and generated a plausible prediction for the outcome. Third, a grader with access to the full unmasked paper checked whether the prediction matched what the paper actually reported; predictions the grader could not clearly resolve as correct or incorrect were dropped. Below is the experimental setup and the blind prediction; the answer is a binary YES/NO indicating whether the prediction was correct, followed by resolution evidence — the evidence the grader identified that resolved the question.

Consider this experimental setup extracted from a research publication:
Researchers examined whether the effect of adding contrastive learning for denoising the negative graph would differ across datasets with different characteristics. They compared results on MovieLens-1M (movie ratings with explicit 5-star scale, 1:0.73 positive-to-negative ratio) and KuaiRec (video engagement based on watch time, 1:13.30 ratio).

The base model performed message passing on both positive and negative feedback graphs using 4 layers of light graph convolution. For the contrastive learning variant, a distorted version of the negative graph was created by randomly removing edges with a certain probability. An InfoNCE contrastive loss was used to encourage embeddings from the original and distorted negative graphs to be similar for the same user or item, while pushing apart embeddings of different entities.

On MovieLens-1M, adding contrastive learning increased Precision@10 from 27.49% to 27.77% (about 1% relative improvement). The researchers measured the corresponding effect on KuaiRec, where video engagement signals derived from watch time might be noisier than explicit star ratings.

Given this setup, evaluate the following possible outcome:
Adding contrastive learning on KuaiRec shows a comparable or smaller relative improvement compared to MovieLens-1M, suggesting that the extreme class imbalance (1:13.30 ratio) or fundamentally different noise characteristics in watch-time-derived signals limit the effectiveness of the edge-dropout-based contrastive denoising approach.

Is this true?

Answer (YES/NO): NO